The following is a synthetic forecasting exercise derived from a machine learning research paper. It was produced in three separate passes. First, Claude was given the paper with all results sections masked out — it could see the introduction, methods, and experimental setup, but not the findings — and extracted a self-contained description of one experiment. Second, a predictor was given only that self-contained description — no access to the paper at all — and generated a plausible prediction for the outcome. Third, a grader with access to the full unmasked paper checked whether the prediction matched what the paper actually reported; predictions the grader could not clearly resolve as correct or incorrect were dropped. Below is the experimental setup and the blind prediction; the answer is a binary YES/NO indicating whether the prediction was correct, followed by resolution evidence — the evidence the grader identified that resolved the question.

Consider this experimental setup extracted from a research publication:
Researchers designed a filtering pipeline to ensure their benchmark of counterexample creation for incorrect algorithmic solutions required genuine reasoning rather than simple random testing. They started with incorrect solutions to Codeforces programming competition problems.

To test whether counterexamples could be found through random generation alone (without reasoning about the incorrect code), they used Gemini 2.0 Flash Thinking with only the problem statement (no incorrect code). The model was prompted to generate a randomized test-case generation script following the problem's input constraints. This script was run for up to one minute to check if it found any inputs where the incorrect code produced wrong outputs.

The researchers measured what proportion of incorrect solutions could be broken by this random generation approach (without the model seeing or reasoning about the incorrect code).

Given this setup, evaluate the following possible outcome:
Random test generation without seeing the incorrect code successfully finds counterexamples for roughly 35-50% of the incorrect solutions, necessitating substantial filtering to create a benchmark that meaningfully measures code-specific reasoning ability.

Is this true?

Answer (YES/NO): NO